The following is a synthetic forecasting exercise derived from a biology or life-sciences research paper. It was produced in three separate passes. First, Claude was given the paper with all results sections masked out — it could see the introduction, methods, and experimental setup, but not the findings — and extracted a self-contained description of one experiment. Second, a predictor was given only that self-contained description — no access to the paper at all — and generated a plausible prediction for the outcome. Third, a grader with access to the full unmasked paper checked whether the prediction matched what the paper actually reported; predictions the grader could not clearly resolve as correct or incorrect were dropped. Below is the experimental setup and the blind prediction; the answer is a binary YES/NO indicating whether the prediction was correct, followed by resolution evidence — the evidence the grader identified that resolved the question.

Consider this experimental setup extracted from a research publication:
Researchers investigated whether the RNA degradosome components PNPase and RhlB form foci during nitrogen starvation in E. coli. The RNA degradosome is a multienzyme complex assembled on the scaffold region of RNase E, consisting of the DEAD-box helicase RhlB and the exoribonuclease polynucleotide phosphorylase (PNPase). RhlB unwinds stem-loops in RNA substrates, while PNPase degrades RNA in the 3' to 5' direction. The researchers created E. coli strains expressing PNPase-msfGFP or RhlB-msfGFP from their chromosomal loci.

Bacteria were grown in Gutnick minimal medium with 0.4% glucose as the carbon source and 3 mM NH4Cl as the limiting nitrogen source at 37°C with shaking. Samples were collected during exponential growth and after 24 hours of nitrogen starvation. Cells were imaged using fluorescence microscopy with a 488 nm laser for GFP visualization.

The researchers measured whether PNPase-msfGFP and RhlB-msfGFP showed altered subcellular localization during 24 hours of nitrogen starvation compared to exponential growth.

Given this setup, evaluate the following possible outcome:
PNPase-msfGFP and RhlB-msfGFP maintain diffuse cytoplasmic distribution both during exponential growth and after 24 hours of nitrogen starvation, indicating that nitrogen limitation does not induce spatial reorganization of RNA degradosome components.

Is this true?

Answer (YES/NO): NO